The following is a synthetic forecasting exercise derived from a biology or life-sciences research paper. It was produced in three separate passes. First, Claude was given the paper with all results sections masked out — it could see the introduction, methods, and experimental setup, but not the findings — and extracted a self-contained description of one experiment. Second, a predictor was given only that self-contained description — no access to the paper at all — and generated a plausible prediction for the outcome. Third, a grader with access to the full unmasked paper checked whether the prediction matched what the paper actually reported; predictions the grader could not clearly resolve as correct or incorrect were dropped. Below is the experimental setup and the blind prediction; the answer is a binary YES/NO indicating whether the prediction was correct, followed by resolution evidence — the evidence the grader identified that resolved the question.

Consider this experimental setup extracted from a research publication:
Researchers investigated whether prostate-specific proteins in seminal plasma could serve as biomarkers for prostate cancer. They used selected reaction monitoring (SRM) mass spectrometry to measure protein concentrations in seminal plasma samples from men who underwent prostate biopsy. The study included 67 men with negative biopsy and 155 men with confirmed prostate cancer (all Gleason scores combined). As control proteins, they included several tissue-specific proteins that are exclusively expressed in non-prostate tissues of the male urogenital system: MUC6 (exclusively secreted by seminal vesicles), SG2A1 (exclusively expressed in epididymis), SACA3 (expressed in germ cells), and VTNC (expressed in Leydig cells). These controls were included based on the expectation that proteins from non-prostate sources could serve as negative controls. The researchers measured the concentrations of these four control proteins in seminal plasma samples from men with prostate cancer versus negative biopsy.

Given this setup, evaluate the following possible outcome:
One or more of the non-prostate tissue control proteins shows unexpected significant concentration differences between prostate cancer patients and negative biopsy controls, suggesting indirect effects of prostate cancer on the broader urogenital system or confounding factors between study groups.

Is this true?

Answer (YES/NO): NO